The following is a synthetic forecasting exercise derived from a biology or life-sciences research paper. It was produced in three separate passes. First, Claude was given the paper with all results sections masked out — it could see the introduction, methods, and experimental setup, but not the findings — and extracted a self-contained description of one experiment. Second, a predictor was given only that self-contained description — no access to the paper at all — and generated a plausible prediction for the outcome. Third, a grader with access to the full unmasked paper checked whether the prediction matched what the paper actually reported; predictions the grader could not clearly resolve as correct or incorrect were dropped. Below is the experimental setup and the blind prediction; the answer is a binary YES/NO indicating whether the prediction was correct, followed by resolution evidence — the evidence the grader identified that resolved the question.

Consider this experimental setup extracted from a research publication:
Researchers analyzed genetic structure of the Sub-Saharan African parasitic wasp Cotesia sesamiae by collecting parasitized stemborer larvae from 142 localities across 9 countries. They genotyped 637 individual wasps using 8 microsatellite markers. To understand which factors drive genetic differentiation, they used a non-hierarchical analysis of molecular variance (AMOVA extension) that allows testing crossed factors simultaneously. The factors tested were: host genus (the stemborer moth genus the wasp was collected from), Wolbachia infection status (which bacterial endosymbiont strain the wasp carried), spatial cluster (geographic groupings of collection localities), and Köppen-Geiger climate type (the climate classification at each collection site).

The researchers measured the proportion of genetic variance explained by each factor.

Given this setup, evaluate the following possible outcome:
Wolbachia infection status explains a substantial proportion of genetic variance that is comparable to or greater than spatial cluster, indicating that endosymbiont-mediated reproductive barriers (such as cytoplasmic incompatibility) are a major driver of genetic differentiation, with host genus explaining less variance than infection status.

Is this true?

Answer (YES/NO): YES